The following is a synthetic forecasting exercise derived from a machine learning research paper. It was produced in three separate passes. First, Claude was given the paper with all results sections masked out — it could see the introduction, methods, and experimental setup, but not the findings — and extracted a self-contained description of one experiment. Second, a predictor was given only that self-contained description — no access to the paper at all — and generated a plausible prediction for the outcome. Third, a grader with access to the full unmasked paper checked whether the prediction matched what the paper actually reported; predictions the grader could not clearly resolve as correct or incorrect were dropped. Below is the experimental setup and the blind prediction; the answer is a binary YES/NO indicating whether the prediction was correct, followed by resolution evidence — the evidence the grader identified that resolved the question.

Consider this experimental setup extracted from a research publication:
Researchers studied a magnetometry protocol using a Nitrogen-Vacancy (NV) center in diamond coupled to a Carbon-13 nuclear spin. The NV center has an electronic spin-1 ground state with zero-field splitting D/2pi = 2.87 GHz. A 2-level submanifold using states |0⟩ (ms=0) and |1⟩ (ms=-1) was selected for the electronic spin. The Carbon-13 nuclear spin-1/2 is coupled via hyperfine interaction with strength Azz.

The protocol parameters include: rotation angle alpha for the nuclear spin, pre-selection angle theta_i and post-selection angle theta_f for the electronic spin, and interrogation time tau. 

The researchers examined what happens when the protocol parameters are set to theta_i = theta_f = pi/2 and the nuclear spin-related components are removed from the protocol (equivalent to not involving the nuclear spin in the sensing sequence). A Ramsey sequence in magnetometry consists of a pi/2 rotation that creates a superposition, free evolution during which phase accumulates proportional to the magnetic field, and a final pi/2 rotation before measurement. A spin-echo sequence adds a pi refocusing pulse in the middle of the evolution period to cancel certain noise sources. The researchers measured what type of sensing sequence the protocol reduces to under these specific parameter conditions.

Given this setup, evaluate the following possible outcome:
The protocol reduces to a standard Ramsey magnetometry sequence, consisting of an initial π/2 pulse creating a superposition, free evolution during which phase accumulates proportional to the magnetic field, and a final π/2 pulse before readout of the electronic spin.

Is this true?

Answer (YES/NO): YES